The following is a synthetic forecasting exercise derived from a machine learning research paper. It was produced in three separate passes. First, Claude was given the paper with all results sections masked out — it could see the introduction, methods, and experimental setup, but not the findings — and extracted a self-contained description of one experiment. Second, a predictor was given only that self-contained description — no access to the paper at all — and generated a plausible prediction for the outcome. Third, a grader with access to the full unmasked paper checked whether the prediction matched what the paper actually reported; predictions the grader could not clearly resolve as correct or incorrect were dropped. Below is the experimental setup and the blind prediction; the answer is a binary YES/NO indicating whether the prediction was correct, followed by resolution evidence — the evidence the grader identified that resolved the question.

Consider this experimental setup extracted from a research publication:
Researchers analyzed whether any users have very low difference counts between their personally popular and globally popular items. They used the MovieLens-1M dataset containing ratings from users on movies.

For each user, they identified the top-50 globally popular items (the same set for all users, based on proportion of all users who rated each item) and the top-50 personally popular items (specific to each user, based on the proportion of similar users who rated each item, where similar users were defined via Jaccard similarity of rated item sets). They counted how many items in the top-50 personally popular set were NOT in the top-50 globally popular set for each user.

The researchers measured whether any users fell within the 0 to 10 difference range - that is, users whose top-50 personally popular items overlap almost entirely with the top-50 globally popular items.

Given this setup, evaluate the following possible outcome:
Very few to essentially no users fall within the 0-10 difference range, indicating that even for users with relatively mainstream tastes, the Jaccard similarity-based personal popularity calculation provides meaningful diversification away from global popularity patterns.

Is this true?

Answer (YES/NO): YES